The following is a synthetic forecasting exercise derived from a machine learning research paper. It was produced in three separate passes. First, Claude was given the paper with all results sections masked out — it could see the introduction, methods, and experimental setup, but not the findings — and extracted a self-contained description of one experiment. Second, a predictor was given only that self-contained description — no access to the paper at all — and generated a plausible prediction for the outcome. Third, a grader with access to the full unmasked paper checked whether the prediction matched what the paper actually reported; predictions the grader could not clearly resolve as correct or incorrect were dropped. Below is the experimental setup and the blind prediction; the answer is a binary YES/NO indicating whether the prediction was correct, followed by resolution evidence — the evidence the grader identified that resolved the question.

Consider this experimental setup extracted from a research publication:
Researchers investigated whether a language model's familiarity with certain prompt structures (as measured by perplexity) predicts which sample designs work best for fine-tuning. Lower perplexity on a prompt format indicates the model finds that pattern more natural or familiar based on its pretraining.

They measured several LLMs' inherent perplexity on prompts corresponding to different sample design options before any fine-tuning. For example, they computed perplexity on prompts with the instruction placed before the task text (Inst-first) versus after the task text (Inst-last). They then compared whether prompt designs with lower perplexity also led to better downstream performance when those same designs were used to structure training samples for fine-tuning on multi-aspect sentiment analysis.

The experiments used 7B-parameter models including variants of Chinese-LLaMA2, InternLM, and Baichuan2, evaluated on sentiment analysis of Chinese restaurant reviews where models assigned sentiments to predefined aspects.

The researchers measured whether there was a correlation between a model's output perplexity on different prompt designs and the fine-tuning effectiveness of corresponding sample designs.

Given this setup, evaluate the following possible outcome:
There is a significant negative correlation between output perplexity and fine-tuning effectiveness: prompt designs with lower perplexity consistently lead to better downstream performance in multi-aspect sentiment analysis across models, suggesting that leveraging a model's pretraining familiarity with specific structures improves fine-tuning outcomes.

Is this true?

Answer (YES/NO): NO